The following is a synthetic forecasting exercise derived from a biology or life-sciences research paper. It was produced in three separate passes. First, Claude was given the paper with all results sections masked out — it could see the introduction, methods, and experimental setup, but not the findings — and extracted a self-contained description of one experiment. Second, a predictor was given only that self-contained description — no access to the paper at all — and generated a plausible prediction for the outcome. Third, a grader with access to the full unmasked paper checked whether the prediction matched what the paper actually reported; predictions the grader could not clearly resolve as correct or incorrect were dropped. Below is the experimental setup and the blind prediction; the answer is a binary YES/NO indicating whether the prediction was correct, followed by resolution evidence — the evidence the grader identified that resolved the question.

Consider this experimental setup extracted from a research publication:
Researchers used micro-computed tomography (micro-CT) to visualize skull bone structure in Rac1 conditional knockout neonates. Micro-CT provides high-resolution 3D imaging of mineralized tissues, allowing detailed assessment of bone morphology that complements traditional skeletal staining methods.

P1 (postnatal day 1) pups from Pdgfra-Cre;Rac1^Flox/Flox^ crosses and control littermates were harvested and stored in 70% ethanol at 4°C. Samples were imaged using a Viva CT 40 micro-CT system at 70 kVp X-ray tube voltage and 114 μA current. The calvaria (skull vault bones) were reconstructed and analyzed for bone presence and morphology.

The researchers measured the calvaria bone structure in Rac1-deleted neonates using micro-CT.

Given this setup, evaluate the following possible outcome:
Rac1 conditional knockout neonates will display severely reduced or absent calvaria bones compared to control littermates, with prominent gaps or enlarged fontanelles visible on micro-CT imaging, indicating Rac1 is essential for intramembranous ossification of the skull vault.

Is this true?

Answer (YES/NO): YES